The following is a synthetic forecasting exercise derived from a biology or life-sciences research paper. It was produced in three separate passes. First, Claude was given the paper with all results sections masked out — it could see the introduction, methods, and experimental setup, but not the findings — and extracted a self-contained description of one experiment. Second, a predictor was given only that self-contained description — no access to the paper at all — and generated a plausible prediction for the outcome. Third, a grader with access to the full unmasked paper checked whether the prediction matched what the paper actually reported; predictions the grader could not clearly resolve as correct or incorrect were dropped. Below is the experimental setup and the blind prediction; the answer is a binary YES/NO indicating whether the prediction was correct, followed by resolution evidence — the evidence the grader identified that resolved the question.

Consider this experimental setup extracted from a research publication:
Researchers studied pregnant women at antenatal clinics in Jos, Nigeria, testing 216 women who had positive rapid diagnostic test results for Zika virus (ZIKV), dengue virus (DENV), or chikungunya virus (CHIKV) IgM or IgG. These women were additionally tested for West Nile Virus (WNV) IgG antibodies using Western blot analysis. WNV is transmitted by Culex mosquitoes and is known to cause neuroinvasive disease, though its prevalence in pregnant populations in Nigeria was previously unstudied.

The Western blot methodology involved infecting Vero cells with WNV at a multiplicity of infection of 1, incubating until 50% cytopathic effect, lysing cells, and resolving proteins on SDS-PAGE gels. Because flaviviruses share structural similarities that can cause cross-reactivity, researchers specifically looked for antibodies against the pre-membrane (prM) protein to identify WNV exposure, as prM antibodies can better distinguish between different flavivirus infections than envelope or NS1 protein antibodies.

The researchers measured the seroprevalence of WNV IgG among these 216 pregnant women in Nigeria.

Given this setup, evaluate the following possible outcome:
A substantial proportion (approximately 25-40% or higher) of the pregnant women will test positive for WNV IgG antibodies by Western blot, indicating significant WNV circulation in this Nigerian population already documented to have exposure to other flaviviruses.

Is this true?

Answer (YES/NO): NO